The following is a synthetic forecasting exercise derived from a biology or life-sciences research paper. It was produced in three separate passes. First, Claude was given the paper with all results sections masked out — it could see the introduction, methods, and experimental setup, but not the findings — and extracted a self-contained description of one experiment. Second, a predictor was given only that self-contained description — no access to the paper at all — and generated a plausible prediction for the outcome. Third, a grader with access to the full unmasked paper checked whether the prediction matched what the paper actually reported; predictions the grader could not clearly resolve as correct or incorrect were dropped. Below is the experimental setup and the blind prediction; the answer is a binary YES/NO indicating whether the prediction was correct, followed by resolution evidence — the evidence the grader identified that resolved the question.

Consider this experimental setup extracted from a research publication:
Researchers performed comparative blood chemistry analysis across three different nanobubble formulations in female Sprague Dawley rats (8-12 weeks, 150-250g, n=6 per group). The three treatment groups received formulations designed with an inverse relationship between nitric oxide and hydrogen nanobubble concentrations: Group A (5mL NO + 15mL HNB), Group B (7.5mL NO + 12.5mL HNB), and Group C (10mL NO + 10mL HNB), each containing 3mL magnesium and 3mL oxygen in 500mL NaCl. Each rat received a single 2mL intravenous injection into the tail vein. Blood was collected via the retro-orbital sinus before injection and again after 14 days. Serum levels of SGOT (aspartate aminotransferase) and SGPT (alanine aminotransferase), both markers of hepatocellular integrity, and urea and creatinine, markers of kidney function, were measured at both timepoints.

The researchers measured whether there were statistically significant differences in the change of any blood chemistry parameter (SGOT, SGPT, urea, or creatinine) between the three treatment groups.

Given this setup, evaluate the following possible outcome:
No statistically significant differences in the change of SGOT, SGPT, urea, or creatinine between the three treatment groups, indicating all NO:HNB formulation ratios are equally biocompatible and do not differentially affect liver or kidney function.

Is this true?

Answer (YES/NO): NO